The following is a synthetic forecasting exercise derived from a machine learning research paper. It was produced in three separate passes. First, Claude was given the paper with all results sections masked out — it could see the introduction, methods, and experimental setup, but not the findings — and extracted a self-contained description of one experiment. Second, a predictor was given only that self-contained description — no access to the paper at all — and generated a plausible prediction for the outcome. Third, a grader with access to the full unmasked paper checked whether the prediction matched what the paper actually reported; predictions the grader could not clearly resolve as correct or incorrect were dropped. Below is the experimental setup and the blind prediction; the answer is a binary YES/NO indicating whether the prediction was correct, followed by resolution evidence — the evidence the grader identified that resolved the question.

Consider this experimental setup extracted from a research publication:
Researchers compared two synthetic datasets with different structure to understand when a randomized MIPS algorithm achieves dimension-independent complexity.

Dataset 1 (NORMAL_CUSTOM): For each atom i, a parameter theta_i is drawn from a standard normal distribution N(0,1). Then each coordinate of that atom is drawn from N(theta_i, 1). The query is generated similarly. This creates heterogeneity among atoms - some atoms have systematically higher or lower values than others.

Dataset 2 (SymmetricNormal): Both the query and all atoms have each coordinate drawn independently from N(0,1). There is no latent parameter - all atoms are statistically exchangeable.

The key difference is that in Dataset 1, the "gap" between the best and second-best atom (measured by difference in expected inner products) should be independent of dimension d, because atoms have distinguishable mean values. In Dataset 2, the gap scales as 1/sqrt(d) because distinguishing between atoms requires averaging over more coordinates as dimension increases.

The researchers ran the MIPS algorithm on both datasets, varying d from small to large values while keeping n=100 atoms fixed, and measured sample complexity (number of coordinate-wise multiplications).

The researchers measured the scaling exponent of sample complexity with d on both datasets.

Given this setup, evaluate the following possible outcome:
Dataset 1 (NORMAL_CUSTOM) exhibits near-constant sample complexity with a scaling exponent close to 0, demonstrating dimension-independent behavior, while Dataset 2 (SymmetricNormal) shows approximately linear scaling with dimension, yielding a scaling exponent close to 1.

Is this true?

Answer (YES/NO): YES